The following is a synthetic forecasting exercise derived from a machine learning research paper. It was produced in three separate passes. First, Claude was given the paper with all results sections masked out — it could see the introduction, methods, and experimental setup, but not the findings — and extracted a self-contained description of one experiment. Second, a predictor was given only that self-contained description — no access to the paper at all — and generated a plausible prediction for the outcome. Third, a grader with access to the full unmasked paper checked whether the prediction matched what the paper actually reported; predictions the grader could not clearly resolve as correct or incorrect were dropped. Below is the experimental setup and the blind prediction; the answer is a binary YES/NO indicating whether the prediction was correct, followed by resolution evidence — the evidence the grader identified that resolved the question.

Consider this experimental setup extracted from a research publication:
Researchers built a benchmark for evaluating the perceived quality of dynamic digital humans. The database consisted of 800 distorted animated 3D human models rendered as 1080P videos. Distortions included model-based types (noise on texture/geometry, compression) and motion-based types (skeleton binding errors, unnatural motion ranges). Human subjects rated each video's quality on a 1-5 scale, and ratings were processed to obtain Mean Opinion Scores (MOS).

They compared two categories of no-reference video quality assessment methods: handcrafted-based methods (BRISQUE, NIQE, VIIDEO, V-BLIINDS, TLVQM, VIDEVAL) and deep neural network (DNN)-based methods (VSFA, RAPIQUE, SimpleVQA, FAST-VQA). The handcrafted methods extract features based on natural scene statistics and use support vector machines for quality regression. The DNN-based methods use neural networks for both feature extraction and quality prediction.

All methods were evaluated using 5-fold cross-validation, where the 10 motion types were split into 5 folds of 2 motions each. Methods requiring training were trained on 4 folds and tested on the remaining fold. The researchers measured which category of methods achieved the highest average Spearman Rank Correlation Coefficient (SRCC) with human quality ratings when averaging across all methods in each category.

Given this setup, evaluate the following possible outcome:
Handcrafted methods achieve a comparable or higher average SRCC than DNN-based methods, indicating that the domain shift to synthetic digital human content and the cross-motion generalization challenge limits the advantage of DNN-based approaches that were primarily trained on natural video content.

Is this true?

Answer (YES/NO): NO